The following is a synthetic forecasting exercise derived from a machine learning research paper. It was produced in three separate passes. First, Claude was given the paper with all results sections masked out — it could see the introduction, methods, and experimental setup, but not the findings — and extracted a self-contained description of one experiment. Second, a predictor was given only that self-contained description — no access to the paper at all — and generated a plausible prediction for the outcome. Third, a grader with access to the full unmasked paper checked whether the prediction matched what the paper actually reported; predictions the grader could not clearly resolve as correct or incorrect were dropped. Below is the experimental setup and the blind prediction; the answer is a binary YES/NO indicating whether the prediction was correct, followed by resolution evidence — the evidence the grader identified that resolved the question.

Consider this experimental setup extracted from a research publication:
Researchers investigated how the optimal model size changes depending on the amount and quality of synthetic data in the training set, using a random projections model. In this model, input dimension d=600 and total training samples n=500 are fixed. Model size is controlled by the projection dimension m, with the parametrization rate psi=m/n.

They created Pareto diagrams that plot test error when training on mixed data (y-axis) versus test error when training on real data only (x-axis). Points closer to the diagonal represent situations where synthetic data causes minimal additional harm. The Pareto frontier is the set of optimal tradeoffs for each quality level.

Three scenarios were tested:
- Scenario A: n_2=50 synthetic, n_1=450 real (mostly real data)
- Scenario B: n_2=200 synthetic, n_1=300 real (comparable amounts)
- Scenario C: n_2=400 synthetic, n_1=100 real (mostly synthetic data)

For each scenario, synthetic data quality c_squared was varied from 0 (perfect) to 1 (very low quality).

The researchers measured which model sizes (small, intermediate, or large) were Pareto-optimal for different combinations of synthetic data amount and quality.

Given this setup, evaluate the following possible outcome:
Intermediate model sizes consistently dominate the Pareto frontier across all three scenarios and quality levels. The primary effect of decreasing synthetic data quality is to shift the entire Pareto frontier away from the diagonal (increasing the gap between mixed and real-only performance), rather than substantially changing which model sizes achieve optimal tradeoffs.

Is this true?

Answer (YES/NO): NO